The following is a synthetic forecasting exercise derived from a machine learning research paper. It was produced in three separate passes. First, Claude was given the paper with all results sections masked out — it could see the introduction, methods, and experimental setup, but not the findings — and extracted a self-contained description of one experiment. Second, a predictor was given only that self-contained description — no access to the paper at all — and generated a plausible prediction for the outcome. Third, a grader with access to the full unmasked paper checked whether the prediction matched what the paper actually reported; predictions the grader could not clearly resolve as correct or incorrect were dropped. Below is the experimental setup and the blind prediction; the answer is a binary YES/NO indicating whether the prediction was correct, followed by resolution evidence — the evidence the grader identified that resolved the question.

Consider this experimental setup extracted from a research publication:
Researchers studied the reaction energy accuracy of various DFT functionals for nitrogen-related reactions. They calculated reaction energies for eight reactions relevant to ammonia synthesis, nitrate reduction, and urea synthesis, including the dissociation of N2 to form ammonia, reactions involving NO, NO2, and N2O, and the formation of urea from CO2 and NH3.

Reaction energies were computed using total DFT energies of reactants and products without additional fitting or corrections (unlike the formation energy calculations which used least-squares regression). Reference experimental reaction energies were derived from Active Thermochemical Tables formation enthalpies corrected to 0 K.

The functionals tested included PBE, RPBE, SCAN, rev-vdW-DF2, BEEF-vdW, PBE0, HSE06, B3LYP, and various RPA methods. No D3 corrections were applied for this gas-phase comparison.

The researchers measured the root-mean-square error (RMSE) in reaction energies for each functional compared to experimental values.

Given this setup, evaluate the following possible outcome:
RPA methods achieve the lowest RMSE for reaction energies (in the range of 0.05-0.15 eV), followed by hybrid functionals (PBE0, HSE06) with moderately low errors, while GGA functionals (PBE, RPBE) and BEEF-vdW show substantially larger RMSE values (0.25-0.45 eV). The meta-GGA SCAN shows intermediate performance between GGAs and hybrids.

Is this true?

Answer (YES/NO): NO